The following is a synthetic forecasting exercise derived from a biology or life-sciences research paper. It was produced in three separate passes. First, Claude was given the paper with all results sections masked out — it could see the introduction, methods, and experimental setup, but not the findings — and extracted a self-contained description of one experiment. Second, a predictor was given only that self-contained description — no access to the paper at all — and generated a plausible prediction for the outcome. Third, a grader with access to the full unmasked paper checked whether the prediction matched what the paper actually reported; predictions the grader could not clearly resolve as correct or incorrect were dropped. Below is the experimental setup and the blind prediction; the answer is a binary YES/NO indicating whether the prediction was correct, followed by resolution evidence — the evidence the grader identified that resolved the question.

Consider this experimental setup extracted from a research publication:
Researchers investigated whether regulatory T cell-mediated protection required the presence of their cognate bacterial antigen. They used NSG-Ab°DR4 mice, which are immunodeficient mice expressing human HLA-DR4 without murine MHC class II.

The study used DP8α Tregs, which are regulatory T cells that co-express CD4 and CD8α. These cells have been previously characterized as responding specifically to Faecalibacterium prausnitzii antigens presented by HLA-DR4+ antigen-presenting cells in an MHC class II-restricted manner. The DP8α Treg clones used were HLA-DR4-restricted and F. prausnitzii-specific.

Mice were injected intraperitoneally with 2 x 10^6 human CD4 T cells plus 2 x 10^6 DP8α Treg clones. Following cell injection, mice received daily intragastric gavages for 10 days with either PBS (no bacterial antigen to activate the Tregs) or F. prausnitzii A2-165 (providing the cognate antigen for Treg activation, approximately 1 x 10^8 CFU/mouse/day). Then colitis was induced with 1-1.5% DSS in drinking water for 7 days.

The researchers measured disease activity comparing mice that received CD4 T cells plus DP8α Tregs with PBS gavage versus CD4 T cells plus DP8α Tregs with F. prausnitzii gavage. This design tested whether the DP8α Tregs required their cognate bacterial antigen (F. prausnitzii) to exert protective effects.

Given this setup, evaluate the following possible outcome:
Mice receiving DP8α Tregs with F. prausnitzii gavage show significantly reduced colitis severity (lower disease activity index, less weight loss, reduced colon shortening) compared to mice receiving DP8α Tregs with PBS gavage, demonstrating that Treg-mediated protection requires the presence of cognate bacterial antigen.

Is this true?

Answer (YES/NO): YES